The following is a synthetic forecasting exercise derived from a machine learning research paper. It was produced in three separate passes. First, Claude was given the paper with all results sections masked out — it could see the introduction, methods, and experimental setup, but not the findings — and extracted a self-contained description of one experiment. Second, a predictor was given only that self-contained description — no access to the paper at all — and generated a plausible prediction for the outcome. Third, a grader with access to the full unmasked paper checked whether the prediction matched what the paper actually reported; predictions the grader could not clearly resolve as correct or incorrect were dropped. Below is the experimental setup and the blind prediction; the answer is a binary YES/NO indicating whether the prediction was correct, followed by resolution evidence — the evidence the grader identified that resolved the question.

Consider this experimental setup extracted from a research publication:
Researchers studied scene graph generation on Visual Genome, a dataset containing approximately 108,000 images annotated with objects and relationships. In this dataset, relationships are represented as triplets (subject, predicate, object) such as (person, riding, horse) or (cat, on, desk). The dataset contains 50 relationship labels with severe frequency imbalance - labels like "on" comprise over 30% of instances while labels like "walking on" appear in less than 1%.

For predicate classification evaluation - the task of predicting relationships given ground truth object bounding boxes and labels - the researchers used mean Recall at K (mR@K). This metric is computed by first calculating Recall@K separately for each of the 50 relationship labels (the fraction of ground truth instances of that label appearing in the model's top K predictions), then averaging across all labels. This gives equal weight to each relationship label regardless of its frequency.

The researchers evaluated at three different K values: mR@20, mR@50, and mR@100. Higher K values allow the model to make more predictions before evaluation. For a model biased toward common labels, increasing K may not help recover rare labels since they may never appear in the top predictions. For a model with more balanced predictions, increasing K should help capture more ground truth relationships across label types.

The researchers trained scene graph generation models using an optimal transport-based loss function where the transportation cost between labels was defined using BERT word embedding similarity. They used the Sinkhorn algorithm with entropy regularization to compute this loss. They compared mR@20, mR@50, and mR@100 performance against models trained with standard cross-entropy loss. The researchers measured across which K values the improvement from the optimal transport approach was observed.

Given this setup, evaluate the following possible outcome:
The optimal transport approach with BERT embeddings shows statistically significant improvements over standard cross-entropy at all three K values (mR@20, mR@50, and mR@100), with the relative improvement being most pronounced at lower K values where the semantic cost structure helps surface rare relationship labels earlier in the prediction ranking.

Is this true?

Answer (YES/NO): NO